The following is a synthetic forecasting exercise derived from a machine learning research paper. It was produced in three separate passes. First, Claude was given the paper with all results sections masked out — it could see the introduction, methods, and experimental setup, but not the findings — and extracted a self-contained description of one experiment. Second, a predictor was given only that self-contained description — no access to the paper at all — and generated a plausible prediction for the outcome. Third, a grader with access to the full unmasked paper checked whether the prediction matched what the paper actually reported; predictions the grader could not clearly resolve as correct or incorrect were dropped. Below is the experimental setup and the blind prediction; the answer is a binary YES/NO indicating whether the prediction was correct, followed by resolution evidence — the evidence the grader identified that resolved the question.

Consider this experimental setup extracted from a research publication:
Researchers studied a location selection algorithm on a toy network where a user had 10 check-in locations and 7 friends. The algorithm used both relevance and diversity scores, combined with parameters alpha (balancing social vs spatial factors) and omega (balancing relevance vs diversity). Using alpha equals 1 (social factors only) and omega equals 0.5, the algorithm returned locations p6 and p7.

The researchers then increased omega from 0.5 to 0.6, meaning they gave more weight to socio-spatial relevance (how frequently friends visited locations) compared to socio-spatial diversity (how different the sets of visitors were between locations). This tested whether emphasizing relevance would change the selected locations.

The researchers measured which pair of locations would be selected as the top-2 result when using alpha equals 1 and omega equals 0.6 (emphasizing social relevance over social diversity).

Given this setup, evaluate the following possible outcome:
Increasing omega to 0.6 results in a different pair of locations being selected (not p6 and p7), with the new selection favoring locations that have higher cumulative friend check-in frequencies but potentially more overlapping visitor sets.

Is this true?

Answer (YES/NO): YES